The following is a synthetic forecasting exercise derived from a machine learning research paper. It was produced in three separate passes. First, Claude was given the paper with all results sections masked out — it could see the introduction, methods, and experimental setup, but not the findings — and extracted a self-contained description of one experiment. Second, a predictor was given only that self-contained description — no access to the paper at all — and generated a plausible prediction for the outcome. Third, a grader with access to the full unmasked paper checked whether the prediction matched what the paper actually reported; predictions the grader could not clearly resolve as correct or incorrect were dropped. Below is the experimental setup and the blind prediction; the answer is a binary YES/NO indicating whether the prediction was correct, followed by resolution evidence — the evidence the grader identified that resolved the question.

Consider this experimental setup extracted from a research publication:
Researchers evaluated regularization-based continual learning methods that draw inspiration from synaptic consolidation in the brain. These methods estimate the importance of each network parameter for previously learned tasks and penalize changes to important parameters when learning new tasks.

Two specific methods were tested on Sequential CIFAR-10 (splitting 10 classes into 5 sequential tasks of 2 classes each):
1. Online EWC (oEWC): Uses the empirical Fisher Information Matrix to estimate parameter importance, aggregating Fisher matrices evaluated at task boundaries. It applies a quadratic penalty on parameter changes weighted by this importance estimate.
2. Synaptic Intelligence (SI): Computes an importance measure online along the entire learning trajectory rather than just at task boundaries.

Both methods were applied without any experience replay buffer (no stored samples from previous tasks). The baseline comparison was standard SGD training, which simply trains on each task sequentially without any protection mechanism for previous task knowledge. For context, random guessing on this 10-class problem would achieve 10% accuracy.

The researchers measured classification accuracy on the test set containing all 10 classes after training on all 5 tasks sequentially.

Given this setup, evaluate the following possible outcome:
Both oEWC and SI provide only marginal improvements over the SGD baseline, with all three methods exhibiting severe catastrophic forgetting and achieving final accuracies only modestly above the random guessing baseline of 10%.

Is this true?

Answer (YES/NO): NO